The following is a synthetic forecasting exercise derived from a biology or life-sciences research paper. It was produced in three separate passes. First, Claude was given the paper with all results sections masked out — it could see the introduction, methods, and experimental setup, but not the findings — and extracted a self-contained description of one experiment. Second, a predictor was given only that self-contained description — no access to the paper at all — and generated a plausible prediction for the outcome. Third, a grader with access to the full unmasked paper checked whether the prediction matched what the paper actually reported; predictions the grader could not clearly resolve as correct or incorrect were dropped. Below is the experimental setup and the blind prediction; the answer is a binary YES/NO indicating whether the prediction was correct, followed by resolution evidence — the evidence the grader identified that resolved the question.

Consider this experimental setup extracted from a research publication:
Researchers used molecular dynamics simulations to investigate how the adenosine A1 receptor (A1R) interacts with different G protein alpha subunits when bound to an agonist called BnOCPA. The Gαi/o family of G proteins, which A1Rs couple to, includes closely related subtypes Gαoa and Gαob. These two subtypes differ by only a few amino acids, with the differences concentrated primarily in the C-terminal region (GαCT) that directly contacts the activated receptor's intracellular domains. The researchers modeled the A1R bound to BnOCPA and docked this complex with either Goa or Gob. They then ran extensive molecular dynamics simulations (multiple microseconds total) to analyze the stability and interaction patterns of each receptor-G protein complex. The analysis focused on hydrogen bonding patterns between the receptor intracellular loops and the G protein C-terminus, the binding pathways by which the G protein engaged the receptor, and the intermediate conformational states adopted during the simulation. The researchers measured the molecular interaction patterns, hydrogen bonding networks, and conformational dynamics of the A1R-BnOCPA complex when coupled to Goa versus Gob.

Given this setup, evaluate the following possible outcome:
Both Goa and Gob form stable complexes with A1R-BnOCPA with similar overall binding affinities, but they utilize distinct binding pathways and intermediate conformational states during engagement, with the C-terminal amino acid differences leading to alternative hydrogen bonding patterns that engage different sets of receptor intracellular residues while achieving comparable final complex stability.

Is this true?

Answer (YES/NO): NO